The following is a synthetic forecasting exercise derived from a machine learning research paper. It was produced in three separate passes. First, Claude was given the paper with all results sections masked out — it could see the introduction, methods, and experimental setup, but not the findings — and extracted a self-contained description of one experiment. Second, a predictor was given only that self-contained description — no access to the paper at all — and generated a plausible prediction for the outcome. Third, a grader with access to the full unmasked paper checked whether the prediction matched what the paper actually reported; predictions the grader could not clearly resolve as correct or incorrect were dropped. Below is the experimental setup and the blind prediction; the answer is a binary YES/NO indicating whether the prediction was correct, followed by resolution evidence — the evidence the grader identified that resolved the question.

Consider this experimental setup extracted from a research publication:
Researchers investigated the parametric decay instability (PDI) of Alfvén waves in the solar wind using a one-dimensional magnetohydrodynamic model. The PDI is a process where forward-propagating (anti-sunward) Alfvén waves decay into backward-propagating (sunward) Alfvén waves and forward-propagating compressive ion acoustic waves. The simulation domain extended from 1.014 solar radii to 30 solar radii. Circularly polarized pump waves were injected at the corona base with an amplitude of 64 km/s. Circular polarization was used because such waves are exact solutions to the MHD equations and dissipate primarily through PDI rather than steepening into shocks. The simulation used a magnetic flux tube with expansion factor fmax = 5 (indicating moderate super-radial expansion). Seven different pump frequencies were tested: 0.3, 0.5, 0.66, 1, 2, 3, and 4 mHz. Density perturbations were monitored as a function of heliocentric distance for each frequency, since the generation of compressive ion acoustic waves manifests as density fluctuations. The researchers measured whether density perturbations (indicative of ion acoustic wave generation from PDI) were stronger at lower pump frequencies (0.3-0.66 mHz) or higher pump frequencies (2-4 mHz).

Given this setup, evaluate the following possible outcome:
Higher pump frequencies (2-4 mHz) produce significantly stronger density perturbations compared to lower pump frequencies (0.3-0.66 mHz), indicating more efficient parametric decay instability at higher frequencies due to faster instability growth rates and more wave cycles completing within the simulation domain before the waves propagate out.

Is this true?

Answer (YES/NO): YES